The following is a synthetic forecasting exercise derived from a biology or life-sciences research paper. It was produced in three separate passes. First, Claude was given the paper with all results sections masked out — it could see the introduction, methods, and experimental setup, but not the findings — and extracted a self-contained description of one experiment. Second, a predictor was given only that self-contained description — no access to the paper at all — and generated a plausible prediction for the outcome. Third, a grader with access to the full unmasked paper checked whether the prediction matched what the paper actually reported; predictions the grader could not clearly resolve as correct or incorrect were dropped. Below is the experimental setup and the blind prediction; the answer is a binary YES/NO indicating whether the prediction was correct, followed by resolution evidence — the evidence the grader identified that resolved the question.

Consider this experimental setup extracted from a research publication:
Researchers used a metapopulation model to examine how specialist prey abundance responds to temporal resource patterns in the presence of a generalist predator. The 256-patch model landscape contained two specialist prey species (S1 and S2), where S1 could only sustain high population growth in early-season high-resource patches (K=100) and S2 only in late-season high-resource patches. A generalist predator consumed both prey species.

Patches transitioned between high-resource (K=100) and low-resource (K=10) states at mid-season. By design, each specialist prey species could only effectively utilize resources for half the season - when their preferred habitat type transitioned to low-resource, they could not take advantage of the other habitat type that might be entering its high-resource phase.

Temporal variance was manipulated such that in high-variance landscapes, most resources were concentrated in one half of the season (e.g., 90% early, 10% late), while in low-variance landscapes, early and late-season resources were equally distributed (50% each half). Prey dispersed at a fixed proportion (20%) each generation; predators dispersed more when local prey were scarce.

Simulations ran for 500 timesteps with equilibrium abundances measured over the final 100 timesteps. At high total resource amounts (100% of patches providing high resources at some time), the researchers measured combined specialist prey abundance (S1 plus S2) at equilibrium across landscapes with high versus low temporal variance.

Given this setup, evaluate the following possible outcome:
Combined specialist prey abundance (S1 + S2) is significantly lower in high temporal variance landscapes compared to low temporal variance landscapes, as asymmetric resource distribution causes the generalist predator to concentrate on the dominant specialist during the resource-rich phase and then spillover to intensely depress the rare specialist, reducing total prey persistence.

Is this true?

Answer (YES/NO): NO